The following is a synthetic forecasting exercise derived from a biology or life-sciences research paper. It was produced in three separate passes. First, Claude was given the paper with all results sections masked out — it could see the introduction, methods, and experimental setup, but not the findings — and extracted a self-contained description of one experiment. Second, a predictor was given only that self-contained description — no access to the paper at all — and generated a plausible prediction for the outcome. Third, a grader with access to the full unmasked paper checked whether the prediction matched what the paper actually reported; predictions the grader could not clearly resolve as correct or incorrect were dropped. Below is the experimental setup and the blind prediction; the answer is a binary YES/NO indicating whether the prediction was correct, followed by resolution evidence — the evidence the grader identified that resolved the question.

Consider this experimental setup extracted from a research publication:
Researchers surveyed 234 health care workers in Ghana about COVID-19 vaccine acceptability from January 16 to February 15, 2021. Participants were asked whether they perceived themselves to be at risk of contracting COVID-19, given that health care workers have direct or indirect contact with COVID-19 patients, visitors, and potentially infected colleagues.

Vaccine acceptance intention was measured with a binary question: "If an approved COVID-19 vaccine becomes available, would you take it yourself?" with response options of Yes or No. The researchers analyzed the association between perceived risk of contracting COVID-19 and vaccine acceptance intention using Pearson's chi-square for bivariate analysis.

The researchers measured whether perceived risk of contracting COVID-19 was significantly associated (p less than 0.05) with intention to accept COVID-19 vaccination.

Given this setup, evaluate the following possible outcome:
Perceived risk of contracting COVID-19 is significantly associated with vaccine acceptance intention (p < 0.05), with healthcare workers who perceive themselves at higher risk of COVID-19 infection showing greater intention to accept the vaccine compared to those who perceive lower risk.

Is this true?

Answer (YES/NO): NO